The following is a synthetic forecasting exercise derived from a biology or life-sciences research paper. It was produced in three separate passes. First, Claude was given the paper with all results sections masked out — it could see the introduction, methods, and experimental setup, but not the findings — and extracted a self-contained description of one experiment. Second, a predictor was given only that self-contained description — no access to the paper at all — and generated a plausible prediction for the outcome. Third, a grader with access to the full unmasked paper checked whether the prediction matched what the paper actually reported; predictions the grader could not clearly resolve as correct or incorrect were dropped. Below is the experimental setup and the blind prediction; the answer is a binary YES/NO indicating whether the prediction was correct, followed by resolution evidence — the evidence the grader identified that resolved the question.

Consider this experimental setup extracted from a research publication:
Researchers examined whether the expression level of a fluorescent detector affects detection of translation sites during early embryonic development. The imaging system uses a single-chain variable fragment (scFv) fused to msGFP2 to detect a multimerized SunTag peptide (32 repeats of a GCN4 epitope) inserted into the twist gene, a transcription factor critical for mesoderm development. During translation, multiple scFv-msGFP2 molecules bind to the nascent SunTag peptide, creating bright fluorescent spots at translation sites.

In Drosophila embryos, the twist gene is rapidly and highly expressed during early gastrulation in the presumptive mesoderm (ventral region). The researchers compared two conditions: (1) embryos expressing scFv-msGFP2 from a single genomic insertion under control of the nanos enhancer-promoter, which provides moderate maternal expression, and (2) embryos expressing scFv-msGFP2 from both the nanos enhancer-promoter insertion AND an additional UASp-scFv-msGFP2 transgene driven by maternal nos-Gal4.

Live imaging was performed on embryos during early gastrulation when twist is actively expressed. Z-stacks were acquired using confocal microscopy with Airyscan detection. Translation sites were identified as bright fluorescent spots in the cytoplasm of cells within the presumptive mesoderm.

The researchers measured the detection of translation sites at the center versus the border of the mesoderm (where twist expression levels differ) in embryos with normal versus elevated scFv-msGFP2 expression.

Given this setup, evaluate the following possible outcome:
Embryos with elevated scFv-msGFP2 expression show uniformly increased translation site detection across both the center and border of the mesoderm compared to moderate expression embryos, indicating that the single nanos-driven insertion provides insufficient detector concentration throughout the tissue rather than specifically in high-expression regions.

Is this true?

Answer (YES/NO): NO